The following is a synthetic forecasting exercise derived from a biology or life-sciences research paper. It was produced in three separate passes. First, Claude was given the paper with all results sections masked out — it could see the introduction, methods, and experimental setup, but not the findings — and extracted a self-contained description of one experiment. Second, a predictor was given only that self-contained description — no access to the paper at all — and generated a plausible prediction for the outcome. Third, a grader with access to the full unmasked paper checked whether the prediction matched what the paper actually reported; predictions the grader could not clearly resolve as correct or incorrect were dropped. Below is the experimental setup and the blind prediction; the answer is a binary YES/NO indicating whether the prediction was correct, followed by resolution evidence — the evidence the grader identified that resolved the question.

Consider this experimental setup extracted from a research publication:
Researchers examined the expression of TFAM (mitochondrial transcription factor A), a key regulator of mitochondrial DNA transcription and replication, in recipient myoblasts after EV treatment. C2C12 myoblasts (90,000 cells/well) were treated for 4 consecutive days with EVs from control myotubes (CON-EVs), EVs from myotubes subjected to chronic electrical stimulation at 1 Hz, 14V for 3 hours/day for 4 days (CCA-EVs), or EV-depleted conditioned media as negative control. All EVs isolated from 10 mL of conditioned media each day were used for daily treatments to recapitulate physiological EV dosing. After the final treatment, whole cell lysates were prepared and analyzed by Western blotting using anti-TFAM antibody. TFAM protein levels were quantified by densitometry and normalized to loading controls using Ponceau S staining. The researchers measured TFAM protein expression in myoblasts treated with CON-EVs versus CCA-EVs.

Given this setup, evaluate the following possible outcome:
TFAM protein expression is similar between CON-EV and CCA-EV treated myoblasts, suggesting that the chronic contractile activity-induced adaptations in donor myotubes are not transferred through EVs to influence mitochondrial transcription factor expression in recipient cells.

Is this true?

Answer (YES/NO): NO